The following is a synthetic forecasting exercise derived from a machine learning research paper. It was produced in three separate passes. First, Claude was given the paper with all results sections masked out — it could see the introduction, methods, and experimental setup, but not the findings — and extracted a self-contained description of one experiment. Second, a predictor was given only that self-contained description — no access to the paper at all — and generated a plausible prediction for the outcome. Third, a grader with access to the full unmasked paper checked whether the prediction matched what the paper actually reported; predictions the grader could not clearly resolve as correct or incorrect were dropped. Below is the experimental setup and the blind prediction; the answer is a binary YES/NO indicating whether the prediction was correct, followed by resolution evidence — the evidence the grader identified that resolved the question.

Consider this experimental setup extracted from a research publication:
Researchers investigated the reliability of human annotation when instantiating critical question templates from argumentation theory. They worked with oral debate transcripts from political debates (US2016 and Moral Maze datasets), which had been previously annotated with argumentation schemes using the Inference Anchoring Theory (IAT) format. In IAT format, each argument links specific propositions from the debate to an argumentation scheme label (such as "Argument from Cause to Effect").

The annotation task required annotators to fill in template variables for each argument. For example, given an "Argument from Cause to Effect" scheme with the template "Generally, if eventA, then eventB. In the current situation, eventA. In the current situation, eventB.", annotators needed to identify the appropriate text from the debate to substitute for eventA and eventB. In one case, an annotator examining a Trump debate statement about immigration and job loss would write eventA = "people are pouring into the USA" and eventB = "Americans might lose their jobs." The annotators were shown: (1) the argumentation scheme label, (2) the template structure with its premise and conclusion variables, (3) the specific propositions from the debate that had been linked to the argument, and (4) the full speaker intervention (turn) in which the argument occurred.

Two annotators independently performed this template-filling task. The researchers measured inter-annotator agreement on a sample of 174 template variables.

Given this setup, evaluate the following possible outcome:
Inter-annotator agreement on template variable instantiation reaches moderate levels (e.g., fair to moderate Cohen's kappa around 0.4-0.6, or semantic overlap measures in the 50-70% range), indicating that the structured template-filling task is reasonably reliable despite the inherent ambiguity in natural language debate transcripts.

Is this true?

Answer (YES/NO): NO